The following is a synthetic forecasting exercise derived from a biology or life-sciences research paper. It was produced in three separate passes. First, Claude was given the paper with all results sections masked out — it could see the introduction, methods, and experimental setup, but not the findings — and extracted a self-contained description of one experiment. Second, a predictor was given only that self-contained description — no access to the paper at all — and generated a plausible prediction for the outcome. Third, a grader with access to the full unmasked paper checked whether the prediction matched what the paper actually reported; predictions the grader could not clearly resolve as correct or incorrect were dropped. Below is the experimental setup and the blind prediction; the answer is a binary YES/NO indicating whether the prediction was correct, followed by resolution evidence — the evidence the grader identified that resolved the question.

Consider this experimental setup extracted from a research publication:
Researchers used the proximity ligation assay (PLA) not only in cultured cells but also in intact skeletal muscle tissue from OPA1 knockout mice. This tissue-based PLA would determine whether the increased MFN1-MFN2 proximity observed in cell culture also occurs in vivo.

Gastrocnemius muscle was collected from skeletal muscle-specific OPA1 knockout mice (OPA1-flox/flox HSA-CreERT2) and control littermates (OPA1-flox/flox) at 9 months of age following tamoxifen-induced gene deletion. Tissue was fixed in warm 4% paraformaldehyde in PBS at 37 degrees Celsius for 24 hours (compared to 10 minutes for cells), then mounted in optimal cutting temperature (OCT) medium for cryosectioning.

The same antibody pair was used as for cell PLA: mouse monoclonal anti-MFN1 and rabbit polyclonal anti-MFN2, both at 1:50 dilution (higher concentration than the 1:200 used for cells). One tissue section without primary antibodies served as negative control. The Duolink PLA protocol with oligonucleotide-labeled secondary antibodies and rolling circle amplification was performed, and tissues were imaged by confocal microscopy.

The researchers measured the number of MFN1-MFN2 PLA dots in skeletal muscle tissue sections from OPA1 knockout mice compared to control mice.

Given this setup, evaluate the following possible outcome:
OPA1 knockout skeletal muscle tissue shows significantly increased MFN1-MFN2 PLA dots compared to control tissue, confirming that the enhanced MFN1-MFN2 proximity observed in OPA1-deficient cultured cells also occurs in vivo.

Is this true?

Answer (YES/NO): YES